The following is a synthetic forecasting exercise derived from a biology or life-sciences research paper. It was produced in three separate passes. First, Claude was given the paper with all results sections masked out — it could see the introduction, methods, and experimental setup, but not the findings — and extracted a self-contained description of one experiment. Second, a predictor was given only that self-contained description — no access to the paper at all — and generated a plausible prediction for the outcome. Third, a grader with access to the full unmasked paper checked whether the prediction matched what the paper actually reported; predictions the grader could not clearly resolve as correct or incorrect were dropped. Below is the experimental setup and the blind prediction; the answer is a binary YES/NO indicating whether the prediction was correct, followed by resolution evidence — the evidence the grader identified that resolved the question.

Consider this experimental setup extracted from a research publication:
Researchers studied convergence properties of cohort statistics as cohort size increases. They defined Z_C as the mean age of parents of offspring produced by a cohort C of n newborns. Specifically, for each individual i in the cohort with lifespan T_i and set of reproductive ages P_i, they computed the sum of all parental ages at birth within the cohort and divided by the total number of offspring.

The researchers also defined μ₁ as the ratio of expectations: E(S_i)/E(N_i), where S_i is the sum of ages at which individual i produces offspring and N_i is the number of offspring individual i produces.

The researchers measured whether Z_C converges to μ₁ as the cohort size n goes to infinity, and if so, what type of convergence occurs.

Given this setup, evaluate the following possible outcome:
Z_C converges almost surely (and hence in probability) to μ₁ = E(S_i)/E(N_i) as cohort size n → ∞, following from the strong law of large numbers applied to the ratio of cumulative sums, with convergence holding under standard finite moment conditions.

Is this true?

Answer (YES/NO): YES